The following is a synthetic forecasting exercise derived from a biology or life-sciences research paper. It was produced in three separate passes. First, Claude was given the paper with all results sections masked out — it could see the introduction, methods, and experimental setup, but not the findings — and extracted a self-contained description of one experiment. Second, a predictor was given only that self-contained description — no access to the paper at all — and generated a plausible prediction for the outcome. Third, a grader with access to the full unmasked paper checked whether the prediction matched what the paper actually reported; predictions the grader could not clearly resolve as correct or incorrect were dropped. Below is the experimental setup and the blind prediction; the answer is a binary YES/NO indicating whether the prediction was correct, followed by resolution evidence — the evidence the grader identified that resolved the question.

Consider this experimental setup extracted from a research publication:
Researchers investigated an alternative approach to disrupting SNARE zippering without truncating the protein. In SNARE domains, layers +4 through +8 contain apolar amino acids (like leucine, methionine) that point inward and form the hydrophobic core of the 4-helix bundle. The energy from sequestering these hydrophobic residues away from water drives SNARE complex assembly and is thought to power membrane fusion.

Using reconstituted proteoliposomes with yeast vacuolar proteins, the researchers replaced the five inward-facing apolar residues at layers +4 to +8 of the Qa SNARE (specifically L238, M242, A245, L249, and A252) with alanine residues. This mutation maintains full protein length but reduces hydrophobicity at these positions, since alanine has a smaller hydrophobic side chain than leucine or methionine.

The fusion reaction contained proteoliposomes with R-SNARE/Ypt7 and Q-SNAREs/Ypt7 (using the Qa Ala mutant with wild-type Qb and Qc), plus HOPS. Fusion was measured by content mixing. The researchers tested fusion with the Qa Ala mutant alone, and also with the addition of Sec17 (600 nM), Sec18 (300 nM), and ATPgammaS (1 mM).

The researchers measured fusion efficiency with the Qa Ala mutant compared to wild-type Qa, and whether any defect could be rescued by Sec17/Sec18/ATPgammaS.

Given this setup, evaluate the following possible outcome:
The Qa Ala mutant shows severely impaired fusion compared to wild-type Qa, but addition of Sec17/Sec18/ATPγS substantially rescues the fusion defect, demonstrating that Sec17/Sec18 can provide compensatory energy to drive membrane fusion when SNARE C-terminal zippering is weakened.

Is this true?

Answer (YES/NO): NO